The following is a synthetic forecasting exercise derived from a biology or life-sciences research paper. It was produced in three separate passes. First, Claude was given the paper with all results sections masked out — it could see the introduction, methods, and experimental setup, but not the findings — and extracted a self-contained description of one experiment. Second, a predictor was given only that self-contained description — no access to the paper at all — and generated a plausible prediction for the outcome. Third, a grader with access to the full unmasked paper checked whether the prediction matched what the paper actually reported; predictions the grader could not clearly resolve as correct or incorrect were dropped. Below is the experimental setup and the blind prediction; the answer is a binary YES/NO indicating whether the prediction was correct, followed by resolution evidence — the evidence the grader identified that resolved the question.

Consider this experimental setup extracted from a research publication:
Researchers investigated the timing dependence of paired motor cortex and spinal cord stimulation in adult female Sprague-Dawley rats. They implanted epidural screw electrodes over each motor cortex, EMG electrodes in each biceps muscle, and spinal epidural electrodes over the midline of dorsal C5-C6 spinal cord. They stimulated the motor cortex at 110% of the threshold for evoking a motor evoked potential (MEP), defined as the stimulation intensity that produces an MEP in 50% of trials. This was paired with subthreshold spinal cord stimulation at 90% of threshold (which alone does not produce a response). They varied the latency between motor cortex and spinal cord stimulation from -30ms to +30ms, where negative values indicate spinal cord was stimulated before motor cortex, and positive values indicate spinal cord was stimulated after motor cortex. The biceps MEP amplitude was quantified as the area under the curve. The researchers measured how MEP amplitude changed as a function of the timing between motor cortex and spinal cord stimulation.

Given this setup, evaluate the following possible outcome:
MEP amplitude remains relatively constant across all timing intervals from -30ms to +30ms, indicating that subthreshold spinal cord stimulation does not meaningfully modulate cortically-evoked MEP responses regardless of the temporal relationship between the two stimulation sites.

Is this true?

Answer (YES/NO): NO